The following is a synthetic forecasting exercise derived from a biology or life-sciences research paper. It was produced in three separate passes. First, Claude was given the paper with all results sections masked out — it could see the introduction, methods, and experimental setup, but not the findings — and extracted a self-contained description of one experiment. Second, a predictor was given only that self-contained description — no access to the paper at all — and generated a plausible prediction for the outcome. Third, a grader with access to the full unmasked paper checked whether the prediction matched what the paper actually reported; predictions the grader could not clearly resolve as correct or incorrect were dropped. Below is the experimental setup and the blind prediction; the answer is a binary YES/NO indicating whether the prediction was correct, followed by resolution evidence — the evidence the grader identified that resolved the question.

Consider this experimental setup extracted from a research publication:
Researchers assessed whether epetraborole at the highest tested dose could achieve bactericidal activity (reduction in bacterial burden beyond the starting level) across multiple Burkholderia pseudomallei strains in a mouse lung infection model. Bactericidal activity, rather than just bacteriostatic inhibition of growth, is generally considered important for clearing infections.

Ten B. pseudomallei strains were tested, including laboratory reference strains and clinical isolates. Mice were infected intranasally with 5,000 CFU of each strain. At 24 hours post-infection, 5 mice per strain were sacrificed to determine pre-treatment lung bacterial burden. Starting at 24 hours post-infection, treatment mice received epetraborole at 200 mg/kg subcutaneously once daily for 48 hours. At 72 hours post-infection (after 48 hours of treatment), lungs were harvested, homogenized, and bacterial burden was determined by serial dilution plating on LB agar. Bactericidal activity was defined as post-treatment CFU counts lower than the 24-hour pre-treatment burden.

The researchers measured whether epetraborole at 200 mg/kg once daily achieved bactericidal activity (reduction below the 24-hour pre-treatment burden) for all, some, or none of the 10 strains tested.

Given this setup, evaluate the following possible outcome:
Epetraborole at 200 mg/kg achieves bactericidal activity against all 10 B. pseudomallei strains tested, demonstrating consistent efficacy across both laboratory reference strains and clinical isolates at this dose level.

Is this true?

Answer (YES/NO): YES